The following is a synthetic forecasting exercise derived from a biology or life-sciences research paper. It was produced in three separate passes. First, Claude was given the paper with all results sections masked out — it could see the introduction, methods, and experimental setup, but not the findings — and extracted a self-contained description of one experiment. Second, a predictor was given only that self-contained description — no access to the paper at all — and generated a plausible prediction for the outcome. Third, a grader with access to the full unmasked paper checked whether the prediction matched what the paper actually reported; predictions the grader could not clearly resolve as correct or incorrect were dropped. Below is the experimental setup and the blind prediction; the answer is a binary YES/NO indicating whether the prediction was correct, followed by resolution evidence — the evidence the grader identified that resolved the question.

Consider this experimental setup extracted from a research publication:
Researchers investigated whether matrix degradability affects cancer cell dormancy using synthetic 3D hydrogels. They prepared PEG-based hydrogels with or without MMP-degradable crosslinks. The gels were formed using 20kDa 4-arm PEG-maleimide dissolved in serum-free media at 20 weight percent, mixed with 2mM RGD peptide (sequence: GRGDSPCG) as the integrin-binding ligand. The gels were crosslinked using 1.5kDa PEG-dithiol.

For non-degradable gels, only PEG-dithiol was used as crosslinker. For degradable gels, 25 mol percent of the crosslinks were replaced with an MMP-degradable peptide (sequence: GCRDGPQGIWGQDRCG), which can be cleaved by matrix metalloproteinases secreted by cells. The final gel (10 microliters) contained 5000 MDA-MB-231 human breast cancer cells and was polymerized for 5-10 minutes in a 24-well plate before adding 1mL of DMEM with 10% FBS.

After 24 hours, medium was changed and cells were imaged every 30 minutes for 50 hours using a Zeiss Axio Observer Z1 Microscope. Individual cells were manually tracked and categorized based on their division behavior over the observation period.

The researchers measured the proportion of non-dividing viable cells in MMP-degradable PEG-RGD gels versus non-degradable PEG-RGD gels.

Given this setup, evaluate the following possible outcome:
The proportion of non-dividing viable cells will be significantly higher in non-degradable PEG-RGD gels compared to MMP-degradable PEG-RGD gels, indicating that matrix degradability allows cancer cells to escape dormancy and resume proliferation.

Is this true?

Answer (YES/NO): YES